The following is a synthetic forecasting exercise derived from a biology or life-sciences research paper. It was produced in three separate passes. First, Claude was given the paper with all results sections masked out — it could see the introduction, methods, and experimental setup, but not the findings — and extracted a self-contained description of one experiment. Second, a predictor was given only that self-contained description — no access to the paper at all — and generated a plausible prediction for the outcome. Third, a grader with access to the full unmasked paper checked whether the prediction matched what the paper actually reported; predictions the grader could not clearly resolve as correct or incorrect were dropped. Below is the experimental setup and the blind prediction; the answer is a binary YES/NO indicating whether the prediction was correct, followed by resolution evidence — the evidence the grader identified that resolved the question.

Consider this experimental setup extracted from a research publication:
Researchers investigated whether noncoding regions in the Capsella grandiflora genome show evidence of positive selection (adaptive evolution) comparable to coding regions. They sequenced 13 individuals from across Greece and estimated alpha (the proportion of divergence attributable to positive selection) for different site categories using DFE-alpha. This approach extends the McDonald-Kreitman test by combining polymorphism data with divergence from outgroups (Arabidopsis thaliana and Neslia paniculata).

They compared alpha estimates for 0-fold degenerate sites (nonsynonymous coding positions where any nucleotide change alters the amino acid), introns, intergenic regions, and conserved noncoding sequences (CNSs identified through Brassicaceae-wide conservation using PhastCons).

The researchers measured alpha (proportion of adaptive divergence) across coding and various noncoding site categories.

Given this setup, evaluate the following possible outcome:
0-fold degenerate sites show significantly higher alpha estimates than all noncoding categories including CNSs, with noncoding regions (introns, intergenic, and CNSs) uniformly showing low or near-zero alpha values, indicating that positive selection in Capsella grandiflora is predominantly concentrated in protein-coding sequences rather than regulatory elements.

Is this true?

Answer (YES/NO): NO